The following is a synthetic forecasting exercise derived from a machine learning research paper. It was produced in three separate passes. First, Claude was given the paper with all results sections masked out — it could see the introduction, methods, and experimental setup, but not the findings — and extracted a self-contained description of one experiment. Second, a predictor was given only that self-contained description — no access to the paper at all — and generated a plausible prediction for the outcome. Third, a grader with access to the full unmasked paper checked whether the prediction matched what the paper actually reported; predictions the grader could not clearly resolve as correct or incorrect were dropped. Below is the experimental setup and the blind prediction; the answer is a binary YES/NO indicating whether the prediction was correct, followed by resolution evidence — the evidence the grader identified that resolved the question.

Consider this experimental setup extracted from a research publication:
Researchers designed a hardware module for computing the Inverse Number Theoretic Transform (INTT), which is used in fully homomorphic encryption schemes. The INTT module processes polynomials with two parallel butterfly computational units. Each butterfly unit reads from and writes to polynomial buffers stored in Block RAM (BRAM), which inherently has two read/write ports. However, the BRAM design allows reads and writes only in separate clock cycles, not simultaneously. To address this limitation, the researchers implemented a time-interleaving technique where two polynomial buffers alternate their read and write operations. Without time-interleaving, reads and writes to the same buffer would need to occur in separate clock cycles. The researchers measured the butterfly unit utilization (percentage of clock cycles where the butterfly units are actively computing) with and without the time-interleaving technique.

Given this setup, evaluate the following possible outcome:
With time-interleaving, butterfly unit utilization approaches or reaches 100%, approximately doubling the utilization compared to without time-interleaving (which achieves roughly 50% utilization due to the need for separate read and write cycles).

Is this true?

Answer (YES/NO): YES